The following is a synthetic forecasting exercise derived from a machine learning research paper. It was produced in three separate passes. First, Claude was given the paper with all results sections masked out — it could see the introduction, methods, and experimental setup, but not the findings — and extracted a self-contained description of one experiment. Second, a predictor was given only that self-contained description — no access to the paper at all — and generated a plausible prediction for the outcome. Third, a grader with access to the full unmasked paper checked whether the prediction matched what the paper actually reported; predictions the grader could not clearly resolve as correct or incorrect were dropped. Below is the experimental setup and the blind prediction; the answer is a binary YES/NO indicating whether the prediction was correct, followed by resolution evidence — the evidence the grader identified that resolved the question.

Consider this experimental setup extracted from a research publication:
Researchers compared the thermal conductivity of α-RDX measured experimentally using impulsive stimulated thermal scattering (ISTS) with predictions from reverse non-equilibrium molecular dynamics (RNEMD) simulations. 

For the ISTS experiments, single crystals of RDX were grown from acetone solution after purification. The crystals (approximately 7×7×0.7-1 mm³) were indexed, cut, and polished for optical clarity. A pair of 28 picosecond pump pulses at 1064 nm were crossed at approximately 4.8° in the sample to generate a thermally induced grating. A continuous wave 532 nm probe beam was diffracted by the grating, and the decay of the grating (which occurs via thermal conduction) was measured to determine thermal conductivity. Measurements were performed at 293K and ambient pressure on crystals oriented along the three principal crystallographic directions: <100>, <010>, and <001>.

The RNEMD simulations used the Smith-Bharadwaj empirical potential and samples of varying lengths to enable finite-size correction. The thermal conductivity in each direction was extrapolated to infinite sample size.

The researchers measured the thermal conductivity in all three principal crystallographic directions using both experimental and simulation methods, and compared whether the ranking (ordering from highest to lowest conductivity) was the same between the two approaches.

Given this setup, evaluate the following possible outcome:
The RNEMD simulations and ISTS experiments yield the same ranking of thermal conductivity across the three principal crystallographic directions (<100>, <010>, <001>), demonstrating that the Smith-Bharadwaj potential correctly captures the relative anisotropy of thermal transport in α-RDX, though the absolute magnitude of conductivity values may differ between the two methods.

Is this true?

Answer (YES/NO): YES